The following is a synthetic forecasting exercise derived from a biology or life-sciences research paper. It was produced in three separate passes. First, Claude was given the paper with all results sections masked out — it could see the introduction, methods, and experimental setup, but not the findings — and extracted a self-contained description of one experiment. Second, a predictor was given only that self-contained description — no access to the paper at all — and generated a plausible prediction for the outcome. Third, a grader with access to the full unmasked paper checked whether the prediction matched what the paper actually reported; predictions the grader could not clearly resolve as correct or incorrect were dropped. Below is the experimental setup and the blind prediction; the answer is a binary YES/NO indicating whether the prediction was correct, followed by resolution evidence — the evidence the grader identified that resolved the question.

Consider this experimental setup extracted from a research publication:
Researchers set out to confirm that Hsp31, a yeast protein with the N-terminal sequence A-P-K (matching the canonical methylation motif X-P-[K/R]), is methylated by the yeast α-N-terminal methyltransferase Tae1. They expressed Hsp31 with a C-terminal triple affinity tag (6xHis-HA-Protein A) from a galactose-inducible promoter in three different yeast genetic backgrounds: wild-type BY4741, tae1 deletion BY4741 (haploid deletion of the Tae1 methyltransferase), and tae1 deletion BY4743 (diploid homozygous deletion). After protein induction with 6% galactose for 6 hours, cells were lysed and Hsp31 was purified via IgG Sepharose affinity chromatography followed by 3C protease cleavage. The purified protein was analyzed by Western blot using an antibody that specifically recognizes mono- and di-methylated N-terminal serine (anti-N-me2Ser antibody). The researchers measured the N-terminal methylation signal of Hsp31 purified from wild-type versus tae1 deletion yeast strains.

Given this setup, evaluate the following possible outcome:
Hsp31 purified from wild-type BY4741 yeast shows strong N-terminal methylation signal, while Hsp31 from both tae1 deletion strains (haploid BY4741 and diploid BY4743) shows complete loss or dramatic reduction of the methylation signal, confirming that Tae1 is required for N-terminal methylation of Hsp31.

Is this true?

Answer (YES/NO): NO